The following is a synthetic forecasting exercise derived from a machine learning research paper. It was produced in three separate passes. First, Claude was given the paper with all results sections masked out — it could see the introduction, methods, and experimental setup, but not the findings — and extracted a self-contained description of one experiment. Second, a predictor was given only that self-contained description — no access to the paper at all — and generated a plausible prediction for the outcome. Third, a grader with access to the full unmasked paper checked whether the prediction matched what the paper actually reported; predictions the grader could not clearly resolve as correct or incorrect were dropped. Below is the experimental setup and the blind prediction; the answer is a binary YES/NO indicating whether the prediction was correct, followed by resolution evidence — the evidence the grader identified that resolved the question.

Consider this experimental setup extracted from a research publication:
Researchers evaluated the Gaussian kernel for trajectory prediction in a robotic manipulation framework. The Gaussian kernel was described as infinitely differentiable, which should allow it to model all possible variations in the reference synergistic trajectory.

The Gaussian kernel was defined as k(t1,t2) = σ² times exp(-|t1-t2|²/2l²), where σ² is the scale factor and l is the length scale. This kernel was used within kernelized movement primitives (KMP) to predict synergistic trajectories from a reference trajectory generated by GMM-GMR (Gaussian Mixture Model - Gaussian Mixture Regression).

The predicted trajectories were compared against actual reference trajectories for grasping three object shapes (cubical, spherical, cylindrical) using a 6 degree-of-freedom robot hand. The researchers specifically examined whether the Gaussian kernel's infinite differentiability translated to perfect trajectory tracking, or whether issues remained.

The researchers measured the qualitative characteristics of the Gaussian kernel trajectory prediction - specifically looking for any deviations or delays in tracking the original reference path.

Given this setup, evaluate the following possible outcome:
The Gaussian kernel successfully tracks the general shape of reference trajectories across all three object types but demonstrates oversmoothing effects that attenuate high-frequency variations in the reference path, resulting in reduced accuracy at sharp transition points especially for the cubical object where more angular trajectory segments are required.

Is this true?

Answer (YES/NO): NO